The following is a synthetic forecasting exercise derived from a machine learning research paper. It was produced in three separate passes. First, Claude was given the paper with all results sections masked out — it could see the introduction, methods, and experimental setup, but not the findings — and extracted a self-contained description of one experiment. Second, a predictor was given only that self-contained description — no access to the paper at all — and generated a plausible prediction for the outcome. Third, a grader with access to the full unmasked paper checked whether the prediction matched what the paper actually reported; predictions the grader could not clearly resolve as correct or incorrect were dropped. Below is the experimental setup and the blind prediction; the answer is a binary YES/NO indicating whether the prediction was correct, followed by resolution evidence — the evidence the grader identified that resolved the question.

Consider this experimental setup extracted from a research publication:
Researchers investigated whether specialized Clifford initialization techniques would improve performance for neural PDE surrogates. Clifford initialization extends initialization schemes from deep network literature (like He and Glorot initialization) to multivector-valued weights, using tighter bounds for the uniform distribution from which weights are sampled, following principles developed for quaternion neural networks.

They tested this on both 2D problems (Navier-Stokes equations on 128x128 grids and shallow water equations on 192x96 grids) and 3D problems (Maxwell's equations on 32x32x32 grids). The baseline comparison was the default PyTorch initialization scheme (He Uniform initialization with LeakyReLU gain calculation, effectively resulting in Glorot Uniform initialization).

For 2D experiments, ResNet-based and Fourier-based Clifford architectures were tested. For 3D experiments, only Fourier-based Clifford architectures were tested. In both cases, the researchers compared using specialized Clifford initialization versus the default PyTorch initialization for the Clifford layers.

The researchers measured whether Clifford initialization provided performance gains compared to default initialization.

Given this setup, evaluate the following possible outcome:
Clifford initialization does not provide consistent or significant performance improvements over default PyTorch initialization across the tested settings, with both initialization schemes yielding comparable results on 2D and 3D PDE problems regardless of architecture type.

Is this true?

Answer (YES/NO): NO